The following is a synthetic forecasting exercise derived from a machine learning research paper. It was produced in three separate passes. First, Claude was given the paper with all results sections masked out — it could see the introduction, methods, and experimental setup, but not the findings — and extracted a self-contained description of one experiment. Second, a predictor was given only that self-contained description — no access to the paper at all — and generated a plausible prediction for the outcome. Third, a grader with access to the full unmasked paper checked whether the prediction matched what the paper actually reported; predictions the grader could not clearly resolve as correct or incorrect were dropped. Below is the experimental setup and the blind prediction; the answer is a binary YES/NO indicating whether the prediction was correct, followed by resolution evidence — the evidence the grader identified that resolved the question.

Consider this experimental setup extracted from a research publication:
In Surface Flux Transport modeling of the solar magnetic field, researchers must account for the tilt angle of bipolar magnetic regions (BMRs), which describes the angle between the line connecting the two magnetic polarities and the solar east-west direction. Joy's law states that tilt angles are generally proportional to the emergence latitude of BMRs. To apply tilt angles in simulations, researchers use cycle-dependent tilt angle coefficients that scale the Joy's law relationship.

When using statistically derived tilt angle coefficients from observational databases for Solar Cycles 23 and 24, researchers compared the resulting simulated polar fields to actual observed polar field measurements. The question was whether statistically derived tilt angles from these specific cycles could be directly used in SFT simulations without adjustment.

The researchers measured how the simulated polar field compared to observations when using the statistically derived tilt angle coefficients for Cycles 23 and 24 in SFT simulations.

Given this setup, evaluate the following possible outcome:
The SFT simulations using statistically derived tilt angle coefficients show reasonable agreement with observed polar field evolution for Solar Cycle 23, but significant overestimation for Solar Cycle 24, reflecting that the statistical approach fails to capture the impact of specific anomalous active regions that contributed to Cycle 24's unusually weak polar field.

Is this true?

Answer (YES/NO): NO